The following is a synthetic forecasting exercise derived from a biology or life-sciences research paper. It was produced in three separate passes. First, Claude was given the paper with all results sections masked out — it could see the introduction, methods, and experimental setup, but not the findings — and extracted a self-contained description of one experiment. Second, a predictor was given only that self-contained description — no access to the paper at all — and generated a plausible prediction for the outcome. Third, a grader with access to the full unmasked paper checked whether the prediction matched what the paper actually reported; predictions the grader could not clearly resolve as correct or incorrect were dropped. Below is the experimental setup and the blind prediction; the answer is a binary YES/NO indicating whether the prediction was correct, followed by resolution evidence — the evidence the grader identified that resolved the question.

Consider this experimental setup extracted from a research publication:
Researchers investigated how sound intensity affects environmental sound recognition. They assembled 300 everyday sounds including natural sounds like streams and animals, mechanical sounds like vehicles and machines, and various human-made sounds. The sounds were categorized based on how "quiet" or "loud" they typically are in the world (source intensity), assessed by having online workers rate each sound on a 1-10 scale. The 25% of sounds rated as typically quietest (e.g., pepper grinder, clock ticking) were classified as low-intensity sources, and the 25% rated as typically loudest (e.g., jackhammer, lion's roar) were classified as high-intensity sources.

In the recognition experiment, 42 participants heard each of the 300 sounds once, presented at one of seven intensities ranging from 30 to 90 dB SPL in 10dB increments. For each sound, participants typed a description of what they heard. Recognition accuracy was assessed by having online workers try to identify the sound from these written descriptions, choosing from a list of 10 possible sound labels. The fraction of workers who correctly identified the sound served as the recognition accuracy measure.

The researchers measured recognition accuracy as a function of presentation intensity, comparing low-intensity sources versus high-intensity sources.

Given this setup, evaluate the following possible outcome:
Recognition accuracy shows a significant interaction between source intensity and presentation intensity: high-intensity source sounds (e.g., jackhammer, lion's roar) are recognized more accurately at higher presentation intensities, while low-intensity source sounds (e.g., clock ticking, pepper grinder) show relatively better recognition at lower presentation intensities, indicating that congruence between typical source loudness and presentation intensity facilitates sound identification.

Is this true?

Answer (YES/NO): YES